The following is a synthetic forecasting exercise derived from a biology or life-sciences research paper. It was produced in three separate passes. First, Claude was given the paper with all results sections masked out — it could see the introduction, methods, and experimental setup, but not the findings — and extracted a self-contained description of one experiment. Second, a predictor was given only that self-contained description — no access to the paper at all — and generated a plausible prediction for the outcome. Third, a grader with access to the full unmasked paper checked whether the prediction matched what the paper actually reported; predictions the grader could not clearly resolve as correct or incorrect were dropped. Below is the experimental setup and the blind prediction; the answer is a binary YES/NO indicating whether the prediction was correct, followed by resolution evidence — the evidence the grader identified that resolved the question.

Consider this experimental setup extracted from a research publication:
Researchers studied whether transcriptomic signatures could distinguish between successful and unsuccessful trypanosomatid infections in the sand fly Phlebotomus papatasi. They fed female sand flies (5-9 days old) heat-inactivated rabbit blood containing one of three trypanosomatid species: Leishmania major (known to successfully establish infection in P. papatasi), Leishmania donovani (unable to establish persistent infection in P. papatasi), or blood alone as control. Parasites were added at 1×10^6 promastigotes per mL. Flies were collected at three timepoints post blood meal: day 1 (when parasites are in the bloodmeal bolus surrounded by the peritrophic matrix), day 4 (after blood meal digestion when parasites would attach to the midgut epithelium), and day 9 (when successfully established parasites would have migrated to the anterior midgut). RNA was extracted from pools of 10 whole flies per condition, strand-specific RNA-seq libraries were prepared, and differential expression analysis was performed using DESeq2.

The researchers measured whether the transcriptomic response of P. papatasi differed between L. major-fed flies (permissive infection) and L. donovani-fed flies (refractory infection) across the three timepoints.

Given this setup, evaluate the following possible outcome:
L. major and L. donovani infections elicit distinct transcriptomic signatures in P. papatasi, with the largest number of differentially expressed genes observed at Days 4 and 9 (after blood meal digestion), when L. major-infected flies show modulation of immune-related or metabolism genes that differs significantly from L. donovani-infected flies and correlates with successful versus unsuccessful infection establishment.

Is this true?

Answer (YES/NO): NO